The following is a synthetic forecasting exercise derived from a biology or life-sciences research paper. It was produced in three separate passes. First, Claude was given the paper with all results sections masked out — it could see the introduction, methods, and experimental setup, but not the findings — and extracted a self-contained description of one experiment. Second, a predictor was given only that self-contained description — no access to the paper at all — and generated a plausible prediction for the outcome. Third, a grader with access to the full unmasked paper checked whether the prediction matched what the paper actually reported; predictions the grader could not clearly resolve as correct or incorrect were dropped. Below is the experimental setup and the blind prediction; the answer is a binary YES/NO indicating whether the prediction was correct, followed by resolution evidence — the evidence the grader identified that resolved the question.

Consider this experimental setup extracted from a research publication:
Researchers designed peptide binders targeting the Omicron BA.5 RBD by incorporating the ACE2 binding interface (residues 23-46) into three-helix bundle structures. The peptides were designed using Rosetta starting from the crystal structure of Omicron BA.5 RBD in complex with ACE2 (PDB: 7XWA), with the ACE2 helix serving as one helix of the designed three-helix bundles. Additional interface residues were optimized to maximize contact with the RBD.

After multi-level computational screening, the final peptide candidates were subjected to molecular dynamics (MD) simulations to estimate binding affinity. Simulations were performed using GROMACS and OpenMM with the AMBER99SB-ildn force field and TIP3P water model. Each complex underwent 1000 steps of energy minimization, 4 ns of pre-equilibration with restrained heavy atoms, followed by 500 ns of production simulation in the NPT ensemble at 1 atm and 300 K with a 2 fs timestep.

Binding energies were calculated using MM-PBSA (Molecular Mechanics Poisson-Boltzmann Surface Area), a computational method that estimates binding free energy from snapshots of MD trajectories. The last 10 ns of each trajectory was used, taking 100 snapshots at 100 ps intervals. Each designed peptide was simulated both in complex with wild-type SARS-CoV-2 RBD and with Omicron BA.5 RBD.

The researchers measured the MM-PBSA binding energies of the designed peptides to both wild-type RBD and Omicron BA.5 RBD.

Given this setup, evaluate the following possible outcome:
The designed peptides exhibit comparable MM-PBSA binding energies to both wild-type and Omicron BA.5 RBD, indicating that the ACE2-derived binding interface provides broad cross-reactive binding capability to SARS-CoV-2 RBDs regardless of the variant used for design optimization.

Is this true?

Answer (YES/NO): NO